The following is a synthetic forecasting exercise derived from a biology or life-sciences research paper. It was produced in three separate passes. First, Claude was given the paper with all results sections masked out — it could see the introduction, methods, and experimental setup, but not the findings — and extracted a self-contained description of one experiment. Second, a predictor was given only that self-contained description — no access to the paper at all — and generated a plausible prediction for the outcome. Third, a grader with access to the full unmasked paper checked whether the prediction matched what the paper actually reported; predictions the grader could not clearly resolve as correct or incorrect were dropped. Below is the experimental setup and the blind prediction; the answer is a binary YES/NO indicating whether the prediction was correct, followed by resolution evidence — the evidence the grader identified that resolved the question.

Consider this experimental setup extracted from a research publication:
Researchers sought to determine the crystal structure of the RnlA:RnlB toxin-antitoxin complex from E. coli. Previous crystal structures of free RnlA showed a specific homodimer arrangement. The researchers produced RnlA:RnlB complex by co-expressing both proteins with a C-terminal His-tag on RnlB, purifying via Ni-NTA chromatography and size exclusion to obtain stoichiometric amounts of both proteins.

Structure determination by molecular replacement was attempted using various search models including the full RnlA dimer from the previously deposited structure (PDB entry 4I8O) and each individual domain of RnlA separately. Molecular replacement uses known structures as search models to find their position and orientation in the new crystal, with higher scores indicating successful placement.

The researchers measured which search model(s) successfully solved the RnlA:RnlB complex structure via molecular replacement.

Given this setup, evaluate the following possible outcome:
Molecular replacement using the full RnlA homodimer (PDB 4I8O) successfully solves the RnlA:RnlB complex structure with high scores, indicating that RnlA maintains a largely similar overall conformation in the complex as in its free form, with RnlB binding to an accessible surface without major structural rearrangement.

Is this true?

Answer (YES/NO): NO